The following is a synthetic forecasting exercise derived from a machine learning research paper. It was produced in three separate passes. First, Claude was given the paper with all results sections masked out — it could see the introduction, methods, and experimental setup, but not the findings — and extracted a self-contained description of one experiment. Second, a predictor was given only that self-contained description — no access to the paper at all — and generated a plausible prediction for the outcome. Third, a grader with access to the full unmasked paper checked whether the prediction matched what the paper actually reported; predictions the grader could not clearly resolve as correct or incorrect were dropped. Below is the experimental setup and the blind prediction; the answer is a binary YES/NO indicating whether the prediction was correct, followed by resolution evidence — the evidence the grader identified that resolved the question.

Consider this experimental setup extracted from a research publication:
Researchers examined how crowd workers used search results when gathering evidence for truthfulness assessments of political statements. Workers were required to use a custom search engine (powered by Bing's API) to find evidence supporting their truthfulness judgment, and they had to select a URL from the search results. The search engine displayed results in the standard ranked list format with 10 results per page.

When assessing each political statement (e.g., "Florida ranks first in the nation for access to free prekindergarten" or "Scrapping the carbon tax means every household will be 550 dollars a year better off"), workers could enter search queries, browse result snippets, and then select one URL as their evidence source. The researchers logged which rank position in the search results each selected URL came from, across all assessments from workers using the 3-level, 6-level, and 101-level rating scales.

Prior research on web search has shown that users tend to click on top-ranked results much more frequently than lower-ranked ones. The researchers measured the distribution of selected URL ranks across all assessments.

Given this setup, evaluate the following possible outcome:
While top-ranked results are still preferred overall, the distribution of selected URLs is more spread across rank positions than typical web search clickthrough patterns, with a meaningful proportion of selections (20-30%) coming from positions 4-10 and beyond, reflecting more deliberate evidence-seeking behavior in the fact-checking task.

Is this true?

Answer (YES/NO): NO